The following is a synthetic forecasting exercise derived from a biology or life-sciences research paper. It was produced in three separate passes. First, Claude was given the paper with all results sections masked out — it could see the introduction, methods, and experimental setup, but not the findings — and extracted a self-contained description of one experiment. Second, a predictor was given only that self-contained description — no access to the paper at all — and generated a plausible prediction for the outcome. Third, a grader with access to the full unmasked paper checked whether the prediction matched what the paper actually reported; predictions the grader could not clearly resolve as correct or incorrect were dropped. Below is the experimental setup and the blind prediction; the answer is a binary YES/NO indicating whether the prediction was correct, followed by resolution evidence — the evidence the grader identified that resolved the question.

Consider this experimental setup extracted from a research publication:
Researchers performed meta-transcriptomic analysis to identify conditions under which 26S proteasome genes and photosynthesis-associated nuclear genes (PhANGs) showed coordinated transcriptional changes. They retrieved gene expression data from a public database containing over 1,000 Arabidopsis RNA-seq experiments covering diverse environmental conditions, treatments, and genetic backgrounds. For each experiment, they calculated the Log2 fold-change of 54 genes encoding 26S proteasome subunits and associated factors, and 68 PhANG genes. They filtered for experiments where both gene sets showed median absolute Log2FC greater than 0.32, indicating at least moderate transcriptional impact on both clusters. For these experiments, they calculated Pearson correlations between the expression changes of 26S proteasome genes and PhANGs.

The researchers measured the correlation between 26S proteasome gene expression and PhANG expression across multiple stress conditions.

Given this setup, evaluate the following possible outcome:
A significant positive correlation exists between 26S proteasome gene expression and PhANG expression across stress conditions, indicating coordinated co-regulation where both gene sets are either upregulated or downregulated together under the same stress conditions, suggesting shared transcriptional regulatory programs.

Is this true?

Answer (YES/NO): NO